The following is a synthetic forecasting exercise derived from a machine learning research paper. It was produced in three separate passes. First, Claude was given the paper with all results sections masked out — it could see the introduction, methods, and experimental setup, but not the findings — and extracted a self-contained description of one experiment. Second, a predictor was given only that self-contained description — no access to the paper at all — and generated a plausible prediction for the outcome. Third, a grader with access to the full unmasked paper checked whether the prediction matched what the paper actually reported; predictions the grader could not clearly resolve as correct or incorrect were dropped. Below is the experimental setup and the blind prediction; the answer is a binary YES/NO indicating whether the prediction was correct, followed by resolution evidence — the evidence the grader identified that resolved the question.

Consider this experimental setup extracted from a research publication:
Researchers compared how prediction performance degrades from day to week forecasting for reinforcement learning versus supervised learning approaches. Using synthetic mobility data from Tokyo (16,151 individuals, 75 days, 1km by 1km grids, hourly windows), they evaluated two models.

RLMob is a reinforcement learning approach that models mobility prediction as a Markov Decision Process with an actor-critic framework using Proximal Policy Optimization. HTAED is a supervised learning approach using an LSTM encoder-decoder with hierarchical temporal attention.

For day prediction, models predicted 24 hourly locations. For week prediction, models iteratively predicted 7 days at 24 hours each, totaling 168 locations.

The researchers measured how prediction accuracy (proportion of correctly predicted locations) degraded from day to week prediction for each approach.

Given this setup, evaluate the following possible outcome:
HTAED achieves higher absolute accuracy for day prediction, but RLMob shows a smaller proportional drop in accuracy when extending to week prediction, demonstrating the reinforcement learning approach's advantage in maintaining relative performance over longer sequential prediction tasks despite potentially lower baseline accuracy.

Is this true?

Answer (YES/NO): NO